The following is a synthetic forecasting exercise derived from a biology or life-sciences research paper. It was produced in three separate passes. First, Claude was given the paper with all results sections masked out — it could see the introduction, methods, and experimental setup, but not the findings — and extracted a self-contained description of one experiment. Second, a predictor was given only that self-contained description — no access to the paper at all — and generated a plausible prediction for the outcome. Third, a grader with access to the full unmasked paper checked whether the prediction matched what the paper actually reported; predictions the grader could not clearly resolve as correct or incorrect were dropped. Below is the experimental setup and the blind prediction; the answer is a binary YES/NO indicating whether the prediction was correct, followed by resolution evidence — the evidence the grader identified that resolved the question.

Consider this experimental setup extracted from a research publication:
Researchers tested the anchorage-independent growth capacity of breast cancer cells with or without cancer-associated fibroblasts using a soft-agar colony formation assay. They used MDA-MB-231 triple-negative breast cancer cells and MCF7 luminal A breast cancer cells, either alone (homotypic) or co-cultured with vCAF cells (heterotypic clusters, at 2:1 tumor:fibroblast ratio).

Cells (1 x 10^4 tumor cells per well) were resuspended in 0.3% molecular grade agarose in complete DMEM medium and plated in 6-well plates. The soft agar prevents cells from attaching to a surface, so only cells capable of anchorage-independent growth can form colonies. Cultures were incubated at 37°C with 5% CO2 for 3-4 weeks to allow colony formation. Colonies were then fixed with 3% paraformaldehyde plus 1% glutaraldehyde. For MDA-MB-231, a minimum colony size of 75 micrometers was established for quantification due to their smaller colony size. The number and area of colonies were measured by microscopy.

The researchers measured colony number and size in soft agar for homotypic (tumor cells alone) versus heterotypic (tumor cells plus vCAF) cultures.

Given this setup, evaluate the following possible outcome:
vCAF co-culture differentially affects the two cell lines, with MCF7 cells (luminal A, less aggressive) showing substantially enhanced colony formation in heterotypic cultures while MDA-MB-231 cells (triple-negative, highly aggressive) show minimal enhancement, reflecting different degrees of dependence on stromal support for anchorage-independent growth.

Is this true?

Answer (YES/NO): NO